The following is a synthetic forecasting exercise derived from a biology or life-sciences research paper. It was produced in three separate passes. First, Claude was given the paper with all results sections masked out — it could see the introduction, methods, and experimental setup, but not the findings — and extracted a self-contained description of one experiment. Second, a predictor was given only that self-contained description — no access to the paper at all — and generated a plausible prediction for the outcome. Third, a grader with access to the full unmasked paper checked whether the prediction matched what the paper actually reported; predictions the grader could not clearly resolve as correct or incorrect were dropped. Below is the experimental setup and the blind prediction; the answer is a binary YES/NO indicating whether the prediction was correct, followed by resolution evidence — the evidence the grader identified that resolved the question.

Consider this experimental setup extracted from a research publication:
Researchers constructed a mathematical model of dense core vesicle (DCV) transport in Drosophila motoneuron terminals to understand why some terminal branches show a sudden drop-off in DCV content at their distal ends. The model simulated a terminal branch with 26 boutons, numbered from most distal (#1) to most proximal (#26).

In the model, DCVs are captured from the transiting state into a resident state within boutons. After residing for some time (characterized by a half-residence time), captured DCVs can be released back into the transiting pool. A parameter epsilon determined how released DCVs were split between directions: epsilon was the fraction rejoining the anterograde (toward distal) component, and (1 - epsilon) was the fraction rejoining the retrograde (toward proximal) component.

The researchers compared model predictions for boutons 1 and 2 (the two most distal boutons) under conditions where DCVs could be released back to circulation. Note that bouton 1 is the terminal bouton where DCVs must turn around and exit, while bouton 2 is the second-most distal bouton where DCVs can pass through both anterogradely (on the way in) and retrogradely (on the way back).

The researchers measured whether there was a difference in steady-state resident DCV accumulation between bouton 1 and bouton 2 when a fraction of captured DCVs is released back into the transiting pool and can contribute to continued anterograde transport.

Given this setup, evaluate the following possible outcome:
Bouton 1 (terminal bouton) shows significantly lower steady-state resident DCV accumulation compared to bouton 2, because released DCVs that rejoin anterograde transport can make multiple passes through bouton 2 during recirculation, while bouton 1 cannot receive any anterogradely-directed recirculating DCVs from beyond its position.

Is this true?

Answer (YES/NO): YES